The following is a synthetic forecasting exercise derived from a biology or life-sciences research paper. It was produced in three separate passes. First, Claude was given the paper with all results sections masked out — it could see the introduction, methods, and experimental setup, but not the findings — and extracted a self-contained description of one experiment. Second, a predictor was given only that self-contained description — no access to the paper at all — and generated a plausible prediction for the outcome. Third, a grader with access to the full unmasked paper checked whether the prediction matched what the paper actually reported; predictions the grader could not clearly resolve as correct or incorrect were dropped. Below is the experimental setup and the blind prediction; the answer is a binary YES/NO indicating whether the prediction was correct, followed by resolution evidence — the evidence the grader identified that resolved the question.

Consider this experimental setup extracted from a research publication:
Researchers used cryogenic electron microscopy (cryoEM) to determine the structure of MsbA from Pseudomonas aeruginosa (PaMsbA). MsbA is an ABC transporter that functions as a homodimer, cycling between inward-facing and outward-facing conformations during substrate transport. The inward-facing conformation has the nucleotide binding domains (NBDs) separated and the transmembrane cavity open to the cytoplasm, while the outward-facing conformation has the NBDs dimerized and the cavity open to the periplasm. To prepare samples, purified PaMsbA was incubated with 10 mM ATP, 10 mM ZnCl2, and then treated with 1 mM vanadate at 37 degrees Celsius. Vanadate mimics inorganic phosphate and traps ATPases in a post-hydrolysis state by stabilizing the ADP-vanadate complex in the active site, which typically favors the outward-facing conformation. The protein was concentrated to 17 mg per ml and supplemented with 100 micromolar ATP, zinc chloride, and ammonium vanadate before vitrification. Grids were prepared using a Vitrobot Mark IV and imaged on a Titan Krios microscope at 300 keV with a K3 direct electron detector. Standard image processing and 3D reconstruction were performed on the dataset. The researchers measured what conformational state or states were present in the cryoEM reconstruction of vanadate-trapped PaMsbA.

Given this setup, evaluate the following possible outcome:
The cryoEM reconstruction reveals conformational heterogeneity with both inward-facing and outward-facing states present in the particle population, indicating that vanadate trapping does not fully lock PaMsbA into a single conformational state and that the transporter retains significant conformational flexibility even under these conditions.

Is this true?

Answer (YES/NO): NO